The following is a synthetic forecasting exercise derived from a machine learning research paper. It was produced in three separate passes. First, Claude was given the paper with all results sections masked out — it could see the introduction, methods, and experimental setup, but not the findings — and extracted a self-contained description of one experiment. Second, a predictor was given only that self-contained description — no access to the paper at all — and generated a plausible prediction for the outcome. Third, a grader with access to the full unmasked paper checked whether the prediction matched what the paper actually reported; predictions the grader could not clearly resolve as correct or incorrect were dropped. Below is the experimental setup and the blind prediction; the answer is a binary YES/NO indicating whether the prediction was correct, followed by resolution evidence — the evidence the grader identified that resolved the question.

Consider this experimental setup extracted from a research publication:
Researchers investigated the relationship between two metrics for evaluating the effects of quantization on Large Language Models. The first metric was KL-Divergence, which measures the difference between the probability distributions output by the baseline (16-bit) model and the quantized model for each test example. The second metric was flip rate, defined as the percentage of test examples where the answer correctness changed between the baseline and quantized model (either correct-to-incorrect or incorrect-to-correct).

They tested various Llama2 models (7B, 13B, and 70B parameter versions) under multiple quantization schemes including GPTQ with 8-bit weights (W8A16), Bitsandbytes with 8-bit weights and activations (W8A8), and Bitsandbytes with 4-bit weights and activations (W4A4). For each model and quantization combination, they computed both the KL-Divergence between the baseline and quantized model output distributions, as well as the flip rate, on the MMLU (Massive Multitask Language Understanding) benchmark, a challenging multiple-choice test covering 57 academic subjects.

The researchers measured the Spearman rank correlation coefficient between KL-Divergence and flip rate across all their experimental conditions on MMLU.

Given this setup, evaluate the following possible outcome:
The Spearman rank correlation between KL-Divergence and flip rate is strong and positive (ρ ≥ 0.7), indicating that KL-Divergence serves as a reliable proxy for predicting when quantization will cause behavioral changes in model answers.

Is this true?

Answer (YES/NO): YES